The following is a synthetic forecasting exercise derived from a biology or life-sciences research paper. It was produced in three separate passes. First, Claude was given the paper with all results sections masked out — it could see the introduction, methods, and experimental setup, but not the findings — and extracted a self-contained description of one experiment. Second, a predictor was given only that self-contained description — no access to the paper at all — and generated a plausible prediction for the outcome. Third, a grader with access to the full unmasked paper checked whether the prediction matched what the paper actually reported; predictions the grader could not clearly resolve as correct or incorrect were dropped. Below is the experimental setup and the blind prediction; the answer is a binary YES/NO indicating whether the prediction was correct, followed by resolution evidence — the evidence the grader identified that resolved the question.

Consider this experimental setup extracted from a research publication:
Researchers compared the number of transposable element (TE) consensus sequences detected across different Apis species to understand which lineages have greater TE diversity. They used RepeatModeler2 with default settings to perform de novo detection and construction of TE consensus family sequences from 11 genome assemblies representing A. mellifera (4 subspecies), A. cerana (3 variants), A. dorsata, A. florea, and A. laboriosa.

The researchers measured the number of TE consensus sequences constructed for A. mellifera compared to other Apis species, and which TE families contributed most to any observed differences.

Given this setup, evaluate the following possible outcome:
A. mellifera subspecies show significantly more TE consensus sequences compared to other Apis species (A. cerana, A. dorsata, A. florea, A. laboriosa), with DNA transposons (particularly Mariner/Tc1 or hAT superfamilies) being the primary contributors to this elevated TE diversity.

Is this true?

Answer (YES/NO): YES